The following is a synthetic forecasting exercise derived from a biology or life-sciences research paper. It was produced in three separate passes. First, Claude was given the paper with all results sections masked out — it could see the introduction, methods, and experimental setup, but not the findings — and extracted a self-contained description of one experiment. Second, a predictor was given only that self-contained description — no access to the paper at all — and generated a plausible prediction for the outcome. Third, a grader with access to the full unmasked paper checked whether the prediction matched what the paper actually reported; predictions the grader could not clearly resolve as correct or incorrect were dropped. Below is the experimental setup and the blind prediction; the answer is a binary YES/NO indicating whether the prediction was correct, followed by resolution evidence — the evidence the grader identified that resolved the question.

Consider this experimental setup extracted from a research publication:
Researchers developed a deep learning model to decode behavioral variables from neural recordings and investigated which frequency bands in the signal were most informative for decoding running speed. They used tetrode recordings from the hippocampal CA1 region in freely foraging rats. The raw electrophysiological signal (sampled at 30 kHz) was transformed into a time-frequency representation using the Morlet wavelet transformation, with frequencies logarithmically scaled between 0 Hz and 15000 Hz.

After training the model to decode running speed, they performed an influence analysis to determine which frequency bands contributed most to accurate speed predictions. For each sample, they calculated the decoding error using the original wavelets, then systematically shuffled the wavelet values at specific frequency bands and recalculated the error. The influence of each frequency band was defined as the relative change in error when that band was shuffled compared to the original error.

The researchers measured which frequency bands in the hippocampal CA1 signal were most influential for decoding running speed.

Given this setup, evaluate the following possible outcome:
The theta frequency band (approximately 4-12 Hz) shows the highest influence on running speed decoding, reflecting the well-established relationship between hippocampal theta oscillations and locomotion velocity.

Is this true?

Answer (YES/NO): YES